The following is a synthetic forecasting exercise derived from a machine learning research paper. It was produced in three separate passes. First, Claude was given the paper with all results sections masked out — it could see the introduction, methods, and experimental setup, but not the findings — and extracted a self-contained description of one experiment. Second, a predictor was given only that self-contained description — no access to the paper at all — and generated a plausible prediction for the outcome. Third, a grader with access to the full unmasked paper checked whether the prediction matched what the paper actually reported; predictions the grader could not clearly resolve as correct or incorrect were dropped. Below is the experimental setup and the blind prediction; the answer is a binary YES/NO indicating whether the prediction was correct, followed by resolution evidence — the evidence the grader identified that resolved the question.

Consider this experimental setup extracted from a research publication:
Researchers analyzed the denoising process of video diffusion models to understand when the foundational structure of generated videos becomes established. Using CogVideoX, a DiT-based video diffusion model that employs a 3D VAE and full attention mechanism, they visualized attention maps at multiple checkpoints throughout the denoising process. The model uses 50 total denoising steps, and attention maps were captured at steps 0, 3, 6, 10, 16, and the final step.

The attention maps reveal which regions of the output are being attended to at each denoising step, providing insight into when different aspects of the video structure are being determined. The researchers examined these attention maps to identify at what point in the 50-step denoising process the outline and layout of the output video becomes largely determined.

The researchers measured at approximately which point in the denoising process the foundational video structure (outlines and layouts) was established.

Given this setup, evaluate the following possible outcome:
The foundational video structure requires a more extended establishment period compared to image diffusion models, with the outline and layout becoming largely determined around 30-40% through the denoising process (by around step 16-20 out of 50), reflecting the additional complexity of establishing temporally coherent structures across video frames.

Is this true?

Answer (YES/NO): NO